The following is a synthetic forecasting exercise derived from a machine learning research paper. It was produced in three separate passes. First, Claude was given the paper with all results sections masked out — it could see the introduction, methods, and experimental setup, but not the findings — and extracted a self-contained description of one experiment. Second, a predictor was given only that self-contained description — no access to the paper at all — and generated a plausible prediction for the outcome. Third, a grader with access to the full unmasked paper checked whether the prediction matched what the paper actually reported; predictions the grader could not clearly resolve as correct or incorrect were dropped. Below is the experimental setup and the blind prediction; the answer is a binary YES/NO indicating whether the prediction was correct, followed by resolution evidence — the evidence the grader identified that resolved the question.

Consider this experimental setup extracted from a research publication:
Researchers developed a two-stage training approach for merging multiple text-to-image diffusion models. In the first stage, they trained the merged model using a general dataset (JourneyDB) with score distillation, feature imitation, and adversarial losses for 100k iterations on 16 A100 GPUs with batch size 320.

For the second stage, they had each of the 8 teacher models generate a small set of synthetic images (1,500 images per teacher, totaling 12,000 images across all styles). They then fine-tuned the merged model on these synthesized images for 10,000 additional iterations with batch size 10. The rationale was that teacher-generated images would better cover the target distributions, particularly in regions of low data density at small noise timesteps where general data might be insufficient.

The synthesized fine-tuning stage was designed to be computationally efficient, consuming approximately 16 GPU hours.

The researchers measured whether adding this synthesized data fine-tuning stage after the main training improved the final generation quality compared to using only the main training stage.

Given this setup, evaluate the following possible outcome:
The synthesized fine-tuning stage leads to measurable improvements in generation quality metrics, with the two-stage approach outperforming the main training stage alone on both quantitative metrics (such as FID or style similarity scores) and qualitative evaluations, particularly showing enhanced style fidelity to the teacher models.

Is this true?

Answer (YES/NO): YES